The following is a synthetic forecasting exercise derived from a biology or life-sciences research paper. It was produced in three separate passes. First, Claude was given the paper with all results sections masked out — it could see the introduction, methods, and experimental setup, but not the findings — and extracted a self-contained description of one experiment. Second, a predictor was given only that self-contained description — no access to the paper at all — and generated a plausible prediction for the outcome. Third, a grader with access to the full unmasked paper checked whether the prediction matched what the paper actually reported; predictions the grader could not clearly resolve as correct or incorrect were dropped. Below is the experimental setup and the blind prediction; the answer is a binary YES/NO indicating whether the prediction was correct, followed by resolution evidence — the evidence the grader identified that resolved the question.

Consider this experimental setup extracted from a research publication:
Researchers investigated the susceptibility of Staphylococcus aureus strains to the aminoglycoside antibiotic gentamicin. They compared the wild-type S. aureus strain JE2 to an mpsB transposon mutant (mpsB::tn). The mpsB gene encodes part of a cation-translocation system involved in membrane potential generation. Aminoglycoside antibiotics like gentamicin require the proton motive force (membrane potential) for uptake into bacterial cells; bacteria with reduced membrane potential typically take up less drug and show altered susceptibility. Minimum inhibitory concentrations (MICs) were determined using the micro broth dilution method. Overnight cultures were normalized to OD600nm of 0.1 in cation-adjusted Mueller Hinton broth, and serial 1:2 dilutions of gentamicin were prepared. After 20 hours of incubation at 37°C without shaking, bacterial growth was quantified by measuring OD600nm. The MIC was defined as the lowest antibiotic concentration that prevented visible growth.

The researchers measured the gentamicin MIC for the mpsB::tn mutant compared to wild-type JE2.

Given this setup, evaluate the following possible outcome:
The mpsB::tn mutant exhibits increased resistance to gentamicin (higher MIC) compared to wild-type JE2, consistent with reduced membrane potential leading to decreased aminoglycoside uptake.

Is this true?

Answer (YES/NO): YES